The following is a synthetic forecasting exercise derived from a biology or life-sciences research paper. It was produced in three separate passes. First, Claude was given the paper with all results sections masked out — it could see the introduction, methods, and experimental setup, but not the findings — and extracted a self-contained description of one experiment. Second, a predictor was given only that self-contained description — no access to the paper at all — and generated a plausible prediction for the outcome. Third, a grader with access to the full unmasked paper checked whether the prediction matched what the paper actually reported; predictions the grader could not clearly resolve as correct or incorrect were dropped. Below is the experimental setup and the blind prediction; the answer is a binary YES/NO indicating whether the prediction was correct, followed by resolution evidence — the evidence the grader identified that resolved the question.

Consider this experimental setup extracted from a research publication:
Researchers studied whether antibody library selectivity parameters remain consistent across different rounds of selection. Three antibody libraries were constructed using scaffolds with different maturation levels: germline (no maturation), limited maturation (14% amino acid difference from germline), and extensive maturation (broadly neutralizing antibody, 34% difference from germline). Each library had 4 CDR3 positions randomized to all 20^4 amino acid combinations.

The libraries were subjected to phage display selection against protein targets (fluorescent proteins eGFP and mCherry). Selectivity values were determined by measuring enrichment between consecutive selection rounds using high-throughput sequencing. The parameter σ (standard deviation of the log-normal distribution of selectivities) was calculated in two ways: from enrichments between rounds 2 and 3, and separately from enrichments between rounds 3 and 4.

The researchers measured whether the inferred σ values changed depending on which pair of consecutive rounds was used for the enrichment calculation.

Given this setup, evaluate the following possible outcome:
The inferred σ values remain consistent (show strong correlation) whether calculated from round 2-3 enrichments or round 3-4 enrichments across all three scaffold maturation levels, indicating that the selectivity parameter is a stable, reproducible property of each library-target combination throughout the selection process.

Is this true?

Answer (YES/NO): YES